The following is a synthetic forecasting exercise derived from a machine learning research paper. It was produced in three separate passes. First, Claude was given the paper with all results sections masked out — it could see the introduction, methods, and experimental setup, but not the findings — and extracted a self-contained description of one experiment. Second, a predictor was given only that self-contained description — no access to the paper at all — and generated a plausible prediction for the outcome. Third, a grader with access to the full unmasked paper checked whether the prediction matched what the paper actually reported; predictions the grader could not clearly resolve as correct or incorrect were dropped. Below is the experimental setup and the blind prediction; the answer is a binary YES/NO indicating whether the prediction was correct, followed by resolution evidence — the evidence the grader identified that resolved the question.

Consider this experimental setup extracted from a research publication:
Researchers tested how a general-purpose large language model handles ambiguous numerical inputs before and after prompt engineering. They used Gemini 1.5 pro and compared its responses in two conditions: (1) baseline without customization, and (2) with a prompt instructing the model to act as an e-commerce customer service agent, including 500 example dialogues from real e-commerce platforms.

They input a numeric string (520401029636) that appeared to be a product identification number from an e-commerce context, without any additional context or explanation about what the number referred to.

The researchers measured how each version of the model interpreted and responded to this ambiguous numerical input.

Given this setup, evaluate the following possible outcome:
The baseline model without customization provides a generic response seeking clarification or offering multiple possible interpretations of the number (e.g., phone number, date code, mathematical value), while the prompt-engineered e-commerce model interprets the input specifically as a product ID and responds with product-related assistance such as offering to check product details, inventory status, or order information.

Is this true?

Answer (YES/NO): NO